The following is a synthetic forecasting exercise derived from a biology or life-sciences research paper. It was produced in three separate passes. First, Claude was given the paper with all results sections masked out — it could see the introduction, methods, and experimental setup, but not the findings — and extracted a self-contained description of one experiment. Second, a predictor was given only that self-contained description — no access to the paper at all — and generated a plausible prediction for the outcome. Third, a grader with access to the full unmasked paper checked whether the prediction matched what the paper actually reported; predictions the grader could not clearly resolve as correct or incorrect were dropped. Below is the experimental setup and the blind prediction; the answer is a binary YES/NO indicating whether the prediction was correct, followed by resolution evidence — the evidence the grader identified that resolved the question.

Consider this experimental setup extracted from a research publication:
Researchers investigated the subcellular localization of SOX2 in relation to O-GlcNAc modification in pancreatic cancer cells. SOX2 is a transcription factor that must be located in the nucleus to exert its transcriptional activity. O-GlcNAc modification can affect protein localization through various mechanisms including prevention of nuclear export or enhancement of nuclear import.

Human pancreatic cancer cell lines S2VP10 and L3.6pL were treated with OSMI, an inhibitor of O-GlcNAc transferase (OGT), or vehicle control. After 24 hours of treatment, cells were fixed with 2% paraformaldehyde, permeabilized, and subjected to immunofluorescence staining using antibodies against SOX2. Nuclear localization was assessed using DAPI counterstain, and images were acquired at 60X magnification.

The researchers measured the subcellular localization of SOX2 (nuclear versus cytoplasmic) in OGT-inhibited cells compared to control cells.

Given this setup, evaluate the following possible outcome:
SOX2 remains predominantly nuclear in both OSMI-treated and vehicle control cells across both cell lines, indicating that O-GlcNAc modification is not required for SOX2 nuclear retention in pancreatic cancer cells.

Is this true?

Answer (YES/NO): NO